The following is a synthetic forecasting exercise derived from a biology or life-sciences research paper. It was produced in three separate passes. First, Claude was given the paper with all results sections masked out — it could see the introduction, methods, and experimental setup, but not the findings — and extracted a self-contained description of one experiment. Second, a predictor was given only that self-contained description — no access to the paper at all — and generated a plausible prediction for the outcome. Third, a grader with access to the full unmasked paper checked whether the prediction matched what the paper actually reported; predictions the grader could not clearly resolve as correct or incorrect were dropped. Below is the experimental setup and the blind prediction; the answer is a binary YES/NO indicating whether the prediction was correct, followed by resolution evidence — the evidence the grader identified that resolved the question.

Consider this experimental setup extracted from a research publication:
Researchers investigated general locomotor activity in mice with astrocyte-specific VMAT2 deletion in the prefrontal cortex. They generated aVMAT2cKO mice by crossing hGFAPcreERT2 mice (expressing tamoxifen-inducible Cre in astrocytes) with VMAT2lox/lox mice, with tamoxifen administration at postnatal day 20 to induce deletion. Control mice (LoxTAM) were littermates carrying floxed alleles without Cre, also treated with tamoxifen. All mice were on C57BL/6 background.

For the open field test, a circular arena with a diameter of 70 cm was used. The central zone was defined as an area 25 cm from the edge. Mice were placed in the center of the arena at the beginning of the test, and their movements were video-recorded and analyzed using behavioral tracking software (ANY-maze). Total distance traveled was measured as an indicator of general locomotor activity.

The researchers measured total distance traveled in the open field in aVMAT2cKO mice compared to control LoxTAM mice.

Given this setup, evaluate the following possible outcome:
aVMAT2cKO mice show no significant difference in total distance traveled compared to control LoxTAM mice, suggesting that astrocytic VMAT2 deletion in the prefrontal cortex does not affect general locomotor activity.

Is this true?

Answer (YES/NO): NO